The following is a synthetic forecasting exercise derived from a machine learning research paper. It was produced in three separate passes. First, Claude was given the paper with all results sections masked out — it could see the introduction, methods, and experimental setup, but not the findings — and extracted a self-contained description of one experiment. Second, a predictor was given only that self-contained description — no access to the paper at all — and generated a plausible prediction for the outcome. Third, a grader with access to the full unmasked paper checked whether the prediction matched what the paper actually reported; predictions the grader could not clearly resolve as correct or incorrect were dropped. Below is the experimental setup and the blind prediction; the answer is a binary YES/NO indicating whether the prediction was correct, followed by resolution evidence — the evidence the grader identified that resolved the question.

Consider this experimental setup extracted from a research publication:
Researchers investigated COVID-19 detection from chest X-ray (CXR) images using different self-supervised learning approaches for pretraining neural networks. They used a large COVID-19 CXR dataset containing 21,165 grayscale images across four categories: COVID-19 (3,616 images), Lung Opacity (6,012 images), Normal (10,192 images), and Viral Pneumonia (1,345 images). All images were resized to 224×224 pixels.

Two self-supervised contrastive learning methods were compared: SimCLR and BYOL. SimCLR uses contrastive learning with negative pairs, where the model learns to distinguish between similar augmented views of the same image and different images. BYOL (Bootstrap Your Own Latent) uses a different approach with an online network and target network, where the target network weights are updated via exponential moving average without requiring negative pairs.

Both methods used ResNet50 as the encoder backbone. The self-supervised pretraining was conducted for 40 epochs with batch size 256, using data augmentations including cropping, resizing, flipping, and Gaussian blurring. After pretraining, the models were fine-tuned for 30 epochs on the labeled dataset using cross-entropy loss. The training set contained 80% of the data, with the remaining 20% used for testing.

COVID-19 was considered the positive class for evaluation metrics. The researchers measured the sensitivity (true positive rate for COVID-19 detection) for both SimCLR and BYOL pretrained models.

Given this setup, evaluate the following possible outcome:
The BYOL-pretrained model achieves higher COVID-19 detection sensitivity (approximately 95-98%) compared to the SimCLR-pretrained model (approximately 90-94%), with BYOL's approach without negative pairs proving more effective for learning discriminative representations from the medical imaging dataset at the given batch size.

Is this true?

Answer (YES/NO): YES